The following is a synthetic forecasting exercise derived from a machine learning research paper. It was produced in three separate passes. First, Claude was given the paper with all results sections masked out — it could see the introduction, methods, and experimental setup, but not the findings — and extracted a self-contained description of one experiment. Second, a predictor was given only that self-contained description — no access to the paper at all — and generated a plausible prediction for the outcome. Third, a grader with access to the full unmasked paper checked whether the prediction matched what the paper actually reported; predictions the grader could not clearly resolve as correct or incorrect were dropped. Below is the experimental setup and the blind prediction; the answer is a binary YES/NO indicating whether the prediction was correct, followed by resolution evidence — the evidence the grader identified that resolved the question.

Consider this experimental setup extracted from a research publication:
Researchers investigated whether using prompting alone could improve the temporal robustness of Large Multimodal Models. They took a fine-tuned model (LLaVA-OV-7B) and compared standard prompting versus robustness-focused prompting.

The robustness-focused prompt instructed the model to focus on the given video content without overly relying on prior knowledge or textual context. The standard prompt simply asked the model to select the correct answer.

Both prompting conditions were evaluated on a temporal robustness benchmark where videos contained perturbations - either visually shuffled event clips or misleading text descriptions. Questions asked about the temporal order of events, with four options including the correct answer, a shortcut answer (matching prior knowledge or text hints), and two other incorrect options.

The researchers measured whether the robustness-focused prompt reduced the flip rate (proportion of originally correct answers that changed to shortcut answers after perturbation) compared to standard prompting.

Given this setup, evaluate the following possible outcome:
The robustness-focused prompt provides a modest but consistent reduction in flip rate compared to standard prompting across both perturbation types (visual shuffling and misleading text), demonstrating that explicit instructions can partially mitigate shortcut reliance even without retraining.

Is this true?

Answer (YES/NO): NO